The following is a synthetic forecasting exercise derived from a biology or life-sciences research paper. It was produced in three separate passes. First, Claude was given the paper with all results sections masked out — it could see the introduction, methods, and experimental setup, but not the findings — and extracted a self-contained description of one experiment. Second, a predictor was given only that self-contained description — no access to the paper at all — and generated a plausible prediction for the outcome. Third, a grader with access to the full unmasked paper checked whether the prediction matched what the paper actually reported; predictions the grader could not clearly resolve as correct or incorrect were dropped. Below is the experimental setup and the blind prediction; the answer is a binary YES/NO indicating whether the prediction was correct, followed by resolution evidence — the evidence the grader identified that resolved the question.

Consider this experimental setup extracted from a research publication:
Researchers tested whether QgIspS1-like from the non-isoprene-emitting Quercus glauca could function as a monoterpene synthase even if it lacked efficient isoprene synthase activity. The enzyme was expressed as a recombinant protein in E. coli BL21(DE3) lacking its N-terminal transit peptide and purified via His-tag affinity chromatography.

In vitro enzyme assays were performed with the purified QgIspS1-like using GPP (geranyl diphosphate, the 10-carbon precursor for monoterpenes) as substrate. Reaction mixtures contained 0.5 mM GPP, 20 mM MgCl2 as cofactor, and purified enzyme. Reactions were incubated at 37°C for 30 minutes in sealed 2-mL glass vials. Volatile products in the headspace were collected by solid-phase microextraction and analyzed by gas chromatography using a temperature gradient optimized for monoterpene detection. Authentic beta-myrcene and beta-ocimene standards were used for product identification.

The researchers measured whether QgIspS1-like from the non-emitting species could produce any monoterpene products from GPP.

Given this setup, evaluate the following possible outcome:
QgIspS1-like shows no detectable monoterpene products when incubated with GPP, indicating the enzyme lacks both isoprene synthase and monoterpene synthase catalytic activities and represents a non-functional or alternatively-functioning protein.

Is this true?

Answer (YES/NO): NO